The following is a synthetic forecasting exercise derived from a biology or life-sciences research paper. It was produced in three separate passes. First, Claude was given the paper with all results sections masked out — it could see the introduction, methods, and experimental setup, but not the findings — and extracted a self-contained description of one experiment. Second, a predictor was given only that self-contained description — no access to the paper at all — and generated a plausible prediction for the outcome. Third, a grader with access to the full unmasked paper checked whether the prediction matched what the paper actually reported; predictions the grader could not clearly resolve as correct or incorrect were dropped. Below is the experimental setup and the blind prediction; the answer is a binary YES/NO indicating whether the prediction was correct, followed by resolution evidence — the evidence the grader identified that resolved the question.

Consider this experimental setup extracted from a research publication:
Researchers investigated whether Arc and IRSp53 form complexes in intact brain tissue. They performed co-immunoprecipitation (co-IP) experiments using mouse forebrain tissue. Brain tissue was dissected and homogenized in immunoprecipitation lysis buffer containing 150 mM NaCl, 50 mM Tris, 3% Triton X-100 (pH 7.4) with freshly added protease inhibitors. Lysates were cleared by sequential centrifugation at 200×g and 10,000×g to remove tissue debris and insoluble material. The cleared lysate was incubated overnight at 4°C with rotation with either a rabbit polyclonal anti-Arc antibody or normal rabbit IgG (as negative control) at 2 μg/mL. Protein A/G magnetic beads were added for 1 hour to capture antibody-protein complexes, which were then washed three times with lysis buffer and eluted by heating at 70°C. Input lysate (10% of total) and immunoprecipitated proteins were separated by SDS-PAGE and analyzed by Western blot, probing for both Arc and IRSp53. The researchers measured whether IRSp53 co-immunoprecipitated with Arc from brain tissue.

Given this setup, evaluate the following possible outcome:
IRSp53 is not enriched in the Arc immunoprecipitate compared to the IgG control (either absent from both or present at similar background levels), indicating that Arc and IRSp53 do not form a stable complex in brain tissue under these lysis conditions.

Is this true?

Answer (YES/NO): NO